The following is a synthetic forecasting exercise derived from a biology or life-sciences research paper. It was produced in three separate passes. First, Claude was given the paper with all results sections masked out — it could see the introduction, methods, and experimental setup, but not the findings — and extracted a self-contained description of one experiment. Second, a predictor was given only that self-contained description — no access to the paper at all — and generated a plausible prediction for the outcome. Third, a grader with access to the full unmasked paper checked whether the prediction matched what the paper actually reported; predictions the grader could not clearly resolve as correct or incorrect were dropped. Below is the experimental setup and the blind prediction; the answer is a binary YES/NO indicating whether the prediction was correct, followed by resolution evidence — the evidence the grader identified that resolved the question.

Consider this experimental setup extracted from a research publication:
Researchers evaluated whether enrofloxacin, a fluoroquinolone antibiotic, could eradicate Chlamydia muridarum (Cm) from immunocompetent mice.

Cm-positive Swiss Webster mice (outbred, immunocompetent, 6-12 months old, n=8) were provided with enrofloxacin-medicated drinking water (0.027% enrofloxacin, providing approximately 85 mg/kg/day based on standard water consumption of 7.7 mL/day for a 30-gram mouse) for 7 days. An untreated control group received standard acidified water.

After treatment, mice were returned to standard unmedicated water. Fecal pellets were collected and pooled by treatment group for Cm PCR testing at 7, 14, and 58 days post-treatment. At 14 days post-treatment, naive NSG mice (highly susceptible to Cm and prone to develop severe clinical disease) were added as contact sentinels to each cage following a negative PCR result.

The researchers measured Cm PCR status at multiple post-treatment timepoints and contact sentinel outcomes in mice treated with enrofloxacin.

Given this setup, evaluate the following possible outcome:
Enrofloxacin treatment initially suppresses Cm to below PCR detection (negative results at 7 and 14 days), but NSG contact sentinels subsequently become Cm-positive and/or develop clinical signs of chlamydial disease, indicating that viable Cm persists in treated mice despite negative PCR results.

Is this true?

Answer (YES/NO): NO